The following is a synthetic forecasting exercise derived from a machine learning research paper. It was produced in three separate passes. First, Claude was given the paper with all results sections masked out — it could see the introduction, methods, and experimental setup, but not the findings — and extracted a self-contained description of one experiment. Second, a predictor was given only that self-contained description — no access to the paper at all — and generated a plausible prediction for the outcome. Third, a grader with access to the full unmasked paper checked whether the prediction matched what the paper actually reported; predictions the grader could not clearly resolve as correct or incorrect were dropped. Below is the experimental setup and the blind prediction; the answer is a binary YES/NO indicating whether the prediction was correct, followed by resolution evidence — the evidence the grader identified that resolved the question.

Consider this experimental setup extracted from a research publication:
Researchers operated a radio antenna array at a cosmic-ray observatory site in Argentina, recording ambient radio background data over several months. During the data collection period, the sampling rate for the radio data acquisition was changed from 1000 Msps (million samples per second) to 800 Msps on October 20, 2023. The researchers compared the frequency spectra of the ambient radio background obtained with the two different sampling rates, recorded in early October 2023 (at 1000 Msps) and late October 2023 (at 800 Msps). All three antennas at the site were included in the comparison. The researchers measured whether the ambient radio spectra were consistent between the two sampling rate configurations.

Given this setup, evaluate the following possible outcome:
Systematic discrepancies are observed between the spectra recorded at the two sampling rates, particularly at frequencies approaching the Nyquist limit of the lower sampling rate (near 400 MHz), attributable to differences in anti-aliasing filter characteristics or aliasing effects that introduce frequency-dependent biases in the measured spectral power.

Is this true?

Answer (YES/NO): NO